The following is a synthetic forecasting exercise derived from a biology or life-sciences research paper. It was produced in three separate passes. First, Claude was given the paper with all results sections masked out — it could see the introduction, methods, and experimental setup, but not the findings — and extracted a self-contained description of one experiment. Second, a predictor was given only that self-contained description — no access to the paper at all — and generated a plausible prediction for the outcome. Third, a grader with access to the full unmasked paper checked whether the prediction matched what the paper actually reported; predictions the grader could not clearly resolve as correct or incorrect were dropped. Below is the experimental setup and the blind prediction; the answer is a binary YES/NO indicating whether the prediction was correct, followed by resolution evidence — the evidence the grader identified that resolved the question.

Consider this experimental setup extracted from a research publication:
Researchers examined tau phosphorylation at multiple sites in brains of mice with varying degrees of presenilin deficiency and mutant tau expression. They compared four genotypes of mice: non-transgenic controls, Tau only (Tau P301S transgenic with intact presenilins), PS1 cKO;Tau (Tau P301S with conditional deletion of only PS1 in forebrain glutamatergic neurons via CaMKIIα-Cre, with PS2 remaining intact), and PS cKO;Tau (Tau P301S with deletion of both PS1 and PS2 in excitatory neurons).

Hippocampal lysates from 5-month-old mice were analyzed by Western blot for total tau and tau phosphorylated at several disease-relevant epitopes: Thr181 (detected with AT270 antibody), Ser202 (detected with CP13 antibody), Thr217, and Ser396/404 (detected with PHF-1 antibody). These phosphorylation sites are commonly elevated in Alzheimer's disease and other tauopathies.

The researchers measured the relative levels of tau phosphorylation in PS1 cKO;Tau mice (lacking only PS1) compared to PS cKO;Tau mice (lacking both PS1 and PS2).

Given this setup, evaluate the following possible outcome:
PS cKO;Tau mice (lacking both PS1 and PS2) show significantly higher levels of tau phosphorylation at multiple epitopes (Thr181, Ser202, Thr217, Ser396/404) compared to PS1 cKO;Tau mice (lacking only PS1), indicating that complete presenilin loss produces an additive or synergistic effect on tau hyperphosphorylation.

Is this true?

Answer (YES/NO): NO